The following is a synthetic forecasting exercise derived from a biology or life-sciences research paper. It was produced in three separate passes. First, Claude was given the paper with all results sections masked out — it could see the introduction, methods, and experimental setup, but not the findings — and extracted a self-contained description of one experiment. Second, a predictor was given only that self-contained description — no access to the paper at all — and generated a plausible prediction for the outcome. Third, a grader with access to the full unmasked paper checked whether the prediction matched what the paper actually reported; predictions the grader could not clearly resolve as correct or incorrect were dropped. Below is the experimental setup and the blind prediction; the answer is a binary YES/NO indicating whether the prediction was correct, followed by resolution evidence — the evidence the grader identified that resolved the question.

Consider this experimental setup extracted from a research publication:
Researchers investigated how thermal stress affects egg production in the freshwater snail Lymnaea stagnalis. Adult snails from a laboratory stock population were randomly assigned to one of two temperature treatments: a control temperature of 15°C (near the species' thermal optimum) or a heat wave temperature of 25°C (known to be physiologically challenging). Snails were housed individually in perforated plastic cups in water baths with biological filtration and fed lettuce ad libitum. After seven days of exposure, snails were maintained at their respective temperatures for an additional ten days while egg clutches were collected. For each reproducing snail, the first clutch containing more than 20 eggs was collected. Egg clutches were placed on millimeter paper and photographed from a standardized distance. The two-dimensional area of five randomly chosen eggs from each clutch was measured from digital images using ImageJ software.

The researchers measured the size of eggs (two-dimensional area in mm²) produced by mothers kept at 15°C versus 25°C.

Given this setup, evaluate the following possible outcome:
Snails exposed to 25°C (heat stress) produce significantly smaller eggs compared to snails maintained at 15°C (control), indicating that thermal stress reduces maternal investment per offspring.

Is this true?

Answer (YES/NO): YES